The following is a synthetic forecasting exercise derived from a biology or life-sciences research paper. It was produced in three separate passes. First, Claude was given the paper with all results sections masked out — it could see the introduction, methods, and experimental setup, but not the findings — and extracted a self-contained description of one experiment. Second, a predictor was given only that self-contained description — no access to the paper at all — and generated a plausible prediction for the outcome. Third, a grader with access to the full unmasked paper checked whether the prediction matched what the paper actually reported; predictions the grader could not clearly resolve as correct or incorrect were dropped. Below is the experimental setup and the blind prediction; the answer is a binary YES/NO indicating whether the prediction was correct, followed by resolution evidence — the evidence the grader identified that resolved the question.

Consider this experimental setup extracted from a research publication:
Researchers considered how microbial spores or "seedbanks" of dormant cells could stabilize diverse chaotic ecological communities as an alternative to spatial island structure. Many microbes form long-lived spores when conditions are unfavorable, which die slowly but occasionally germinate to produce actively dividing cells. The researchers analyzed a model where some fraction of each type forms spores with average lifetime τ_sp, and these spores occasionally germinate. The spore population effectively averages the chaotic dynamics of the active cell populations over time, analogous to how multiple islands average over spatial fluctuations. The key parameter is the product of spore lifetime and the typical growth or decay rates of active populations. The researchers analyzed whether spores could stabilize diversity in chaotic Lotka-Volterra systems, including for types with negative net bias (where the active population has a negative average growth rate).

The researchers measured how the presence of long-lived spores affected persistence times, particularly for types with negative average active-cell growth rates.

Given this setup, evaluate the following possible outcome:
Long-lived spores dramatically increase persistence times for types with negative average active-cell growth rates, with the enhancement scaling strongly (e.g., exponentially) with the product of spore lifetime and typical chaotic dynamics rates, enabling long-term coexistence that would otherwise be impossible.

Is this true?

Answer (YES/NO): YES